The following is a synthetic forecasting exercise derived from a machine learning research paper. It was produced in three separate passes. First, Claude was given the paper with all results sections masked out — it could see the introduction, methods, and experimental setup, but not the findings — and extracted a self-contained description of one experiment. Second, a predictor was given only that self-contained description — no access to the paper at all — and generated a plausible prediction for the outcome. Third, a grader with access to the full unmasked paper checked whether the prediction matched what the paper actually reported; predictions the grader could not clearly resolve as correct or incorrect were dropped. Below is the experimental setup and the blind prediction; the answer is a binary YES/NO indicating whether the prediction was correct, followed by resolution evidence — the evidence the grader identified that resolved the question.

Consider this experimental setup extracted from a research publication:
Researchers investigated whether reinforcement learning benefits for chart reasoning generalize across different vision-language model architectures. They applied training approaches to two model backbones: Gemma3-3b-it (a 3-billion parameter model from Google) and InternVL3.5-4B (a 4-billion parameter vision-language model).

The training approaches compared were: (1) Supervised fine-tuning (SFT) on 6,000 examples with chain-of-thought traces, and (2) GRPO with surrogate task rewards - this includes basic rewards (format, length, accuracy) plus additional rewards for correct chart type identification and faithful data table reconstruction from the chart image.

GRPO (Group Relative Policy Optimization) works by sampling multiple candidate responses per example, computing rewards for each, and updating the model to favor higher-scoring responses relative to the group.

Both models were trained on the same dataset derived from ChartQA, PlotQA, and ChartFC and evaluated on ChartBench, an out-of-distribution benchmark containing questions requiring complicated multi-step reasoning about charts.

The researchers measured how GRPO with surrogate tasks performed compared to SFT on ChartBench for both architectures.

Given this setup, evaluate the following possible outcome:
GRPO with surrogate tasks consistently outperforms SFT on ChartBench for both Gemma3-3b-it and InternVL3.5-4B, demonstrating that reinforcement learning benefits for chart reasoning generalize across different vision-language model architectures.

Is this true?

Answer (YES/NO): NO